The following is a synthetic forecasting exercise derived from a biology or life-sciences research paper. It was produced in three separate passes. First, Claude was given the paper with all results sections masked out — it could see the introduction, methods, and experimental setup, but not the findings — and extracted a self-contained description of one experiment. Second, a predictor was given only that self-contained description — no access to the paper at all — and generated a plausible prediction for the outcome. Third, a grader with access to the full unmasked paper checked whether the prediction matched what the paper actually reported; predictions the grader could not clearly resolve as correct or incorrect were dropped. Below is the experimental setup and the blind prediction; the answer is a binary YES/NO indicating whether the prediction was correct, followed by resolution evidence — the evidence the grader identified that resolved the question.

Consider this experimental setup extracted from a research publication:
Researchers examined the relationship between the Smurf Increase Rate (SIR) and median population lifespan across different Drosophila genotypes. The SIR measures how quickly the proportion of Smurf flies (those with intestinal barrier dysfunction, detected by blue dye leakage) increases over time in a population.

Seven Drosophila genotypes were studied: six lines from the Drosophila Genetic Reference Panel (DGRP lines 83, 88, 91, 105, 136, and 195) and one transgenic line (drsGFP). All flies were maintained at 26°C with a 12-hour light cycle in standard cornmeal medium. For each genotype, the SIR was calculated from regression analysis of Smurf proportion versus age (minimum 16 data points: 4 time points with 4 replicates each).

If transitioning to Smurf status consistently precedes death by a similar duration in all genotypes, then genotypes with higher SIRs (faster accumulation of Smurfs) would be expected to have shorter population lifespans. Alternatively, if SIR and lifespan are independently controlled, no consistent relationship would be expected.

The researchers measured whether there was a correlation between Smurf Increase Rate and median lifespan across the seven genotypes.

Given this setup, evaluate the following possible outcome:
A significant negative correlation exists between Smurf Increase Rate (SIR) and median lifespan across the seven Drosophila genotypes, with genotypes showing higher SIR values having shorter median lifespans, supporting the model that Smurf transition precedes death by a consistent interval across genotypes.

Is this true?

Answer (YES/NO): YES